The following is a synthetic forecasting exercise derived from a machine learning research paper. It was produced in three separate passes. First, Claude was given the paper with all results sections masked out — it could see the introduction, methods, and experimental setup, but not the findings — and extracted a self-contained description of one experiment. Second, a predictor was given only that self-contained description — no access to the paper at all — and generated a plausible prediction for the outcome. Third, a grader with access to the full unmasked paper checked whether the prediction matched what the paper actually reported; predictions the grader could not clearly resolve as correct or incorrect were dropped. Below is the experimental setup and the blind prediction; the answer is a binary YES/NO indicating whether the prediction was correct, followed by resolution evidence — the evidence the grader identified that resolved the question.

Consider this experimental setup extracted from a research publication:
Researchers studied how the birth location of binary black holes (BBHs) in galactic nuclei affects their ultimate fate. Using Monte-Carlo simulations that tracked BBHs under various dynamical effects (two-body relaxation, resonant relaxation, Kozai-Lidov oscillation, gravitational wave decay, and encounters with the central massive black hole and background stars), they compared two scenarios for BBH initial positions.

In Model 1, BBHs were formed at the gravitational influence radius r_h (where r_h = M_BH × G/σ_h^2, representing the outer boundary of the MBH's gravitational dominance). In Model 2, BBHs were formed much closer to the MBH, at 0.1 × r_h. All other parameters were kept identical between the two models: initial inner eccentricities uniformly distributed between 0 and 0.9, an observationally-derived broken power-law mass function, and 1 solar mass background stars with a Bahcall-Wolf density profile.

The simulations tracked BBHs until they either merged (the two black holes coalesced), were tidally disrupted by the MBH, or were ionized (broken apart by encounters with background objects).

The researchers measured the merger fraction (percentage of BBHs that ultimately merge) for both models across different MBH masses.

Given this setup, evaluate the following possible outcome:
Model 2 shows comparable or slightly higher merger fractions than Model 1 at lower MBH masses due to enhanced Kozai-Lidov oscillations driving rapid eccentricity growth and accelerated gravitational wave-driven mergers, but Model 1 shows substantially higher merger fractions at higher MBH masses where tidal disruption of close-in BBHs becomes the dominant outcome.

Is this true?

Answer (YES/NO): NO